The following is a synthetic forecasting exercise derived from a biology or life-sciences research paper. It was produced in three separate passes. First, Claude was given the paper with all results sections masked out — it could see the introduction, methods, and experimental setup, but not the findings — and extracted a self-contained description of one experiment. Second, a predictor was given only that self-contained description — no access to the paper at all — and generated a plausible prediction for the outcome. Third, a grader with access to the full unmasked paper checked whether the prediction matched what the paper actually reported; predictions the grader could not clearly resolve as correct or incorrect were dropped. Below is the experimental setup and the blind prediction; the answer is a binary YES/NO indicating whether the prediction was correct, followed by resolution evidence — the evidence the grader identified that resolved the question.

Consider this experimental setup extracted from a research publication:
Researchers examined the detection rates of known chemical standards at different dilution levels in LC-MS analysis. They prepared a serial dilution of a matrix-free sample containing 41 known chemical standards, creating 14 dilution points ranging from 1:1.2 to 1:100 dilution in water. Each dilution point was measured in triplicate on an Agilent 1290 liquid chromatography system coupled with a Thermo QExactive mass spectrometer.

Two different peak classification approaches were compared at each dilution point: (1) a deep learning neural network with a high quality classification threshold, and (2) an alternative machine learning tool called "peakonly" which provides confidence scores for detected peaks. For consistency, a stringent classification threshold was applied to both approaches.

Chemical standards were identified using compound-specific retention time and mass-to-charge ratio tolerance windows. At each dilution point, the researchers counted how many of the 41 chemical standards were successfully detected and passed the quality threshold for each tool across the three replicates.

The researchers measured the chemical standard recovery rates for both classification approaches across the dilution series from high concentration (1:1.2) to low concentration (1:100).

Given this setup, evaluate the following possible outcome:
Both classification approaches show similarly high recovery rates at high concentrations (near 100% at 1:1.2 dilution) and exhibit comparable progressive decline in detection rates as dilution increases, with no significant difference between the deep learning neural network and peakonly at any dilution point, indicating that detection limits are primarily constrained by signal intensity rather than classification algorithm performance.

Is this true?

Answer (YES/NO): NO